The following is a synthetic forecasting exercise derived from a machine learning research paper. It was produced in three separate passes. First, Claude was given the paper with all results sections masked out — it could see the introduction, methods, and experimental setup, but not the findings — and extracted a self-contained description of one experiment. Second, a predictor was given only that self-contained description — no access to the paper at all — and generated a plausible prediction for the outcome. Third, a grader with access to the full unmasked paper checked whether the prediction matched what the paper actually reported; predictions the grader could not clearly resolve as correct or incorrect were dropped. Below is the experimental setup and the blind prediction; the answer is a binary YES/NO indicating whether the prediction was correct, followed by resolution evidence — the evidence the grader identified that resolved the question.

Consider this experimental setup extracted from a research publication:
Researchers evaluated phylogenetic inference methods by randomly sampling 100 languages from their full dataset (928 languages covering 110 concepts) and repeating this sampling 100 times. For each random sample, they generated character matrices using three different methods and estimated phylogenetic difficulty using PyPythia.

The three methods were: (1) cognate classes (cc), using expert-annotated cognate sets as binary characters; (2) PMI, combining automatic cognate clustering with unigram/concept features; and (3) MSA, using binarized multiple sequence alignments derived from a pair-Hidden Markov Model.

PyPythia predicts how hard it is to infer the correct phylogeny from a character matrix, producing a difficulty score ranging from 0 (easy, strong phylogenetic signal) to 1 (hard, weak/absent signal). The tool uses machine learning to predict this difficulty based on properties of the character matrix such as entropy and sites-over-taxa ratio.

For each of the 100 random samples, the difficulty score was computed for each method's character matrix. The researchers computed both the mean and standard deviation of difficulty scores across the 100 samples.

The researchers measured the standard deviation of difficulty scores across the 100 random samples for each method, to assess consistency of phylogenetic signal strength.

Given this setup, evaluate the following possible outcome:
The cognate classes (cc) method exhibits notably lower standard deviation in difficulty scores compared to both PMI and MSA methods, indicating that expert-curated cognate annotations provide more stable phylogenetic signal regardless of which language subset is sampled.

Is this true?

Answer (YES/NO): NO